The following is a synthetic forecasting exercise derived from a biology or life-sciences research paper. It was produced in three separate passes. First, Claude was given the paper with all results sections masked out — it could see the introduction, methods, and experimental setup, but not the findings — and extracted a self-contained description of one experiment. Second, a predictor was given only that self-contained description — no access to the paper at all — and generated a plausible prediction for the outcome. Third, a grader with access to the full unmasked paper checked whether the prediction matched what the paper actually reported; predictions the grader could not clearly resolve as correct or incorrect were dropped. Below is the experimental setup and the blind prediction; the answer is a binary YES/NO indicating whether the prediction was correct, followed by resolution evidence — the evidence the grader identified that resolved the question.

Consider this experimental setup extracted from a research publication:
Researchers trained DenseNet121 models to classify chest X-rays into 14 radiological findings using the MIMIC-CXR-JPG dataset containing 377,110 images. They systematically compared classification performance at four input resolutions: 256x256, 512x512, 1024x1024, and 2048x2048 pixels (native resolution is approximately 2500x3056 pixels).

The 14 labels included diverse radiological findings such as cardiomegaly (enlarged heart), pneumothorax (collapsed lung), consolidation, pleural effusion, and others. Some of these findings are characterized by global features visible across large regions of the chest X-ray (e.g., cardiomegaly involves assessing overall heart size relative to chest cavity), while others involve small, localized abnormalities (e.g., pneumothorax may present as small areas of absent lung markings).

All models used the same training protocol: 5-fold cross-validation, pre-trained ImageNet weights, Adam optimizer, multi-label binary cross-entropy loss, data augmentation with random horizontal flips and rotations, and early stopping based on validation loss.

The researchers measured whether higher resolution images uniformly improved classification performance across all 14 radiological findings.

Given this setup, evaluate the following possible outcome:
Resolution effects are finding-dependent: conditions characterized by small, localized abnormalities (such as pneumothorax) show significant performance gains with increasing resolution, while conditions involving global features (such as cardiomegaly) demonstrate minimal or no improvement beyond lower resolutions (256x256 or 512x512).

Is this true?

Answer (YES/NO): YES